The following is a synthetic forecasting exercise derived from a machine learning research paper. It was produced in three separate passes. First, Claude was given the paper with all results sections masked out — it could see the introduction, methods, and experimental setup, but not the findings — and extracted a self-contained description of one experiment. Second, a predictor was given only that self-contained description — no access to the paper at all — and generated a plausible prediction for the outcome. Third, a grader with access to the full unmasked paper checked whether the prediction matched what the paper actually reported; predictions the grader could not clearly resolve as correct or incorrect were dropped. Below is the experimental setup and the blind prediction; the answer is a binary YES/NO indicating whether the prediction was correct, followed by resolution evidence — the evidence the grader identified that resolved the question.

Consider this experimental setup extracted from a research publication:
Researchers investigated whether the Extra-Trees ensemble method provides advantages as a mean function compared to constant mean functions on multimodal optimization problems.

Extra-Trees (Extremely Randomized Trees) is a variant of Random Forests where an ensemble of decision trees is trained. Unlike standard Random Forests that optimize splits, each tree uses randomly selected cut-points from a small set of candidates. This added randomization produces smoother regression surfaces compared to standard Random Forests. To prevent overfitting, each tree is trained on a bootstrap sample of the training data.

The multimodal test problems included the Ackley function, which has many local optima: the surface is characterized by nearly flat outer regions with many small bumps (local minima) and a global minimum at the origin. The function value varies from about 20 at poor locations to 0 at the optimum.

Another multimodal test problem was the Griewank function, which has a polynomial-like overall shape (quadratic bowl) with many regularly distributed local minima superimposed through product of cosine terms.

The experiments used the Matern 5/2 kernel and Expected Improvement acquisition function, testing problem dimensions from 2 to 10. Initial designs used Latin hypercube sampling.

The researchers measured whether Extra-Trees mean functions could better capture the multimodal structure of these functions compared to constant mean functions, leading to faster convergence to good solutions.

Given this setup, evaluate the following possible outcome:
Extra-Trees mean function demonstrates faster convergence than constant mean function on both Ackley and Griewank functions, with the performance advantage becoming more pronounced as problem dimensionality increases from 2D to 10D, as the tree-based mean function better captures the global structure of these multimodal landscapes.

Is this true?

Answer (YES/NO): NO